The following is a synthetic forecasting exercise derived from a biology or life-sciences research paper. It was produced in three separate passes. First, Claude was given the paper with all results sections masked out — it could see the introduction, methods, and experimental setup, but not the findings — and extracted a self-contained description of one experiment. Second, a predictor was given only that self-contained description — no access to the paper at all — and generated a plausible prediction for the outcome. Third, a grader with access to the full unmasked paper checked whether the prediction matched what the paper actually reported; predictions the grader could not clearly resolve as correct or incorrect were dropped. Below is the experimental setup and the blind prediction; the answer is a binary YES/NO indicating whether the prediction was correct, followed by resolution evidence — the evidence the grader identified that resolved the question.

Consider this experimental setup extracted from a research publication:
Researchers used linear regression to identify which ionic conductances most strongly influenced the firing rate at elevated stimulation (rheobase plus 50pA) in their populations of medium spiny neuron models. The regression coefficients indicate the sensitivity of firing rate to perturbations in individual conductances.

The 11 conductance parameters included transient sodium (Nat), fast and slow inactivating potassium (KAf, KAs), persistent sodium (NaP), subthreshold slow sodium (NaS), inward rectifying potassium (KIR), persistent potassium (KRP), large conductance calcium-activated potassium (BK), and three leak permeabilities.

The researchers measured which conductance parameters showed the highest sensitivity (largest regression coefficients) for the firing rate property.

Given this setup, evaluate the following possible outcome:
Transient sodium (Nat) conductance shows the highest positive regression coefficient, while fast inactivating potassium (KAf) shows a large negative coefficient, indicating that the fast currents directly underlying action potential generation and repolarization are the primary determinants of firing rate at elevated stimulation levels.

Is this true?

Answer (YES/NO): NO